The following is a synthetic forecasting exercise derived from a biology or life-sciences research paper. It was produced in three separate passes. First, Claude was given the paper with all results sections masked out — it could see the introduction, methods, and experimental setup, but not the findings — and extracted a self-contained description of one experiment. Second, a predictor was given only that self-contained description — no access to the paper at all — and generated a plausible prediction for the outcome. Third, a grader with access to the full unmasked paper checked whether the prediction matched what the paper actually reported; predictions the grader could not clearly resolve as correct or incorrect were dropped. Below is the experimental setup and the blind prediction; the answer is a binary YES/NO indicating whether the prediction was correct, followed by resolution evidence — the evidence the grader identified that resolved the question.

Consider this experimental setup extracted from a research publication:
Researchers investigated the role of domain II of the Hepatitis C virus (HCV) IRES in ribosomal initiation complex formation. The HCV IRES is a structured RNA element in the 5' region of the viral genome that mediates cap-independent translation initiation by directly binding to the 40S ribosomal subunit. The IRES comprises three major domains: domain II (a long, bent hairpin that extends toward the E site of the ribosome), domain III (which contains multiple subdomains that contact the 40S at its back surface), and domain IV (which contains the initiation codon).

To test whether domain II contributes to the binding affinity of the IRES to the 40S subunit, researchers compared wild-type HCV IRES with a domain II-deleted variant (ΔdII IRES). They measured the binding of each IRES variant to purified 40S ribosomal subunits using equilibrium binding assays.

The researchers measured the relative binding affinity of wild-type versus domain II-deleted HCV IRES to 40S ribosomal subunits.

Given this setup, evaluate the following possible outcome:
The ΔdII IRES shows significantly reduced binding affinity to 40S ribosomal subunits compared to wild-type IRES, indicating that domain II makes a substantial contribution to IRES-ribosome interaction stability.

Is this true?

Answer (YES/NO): NO